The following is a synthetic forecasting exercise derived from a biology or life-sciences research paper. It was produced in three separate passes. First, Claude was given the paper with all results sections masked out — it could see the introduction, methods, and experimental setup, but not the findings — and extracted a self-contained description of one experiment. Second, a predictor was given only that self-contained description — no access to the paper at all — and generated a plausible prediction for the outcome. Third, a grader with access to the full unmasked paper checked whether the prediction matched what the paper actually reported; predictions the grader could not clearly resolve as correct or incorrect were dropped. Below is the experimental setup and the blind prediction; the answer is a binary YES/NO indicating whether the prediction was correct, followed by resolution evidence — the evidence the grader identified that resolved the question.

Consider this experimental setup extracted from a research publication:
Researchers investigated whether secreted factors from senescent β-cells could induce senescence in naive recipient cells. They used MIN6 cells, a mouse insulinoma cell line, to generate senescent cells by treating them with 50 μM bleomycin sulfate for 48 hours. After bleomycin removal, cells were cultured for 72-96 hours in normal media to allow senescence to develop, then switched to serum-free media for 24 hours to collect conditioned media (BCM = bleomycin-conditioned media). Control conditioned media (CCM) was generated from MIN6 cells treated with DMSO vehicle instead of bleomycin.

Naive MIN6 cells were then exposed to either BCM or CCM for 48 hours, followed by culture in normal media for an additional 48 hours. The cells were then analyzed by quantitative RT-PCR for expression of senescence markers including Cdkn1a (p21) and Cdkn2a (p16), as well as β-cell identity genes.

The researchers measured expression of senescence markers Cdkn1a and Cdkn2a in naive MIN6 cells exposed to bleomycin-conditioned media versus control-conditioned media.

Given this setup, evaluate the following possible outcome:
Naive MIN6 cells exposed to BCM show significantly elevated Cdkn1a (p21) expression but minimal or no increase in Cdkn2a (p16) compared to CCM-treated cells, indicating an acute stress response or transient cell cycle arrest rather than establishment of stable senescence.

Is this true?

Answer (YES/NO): NO